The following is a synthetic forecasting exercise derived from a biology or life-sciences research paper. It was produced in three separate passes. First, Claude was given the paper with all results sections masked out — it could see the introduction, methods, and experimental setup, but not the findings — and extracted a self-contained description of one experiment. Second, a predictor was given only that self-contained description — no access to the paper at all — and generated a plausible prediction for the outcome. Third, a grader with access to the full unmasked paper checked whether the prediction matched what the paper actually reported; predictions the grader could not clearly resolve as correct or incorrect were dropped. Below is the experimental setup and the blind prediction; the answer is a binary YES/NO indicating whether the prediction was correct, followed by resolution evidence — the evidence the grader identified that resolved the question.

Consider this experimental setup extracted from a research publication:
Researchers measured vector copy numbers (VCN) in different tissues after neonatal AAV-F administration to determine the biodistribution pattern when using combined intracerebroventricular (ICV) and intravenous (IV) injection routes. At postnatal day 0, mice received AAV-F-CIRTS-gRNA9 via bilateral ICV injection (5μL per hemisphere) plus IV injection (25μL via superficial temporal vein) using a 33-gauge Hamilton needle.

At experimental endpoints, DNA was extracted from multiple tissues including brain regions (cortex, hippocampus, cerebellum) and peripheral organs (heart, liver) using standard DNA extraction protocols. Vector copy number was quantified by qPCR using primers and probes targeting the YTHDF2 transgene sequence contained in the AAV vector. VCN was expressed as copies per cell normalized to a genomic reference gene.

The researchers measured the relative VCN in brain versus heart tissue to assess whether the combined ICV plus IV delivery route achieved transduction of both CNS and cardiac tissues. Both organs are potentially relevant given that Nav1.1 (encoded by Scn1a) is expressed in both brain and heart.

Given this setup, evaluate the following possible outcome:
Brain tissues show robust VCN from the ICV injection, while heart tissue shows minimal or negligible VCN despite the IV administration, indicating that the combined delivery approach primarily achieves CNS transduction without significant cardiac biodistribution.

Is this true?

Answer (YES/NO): YES